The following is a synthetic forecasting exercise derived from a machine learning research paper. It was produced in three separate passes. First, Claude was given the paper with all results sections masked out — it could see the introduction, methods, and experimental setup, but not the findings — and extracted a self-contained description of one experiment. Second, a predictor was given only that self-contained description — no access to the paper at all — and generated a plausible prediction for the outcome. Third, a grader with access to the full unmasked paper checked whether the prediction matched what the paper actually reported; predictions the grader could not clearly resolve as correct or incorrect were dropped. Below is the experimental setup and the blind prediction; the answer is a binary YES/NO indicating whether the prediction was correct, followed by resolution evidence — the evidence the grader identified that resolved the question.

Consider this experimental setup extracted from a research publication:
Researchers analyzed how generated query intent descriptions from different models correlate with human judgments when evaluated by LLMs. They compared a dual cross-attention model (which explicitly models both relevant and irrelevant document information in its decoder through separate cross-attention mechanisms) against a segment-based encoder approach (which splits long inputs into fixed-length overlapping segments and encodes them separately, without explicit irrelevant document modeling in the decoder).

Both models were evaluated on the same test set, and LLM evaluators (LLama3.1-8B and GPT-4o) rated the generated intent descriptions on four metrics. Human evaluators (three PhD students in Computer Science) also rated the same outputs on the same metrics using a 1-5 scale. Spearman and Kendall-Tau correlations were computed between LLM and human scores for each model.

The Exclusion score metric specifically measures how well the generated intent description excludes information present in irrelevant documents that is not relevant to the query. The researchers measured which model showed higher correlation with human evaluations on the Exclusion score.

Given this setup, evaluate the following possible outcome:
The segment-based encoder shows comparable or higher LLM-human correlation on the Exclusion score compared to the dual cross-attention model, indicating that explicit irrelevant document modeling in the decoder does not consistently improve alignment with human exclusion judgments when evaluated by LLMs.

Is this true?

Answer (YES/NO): YES